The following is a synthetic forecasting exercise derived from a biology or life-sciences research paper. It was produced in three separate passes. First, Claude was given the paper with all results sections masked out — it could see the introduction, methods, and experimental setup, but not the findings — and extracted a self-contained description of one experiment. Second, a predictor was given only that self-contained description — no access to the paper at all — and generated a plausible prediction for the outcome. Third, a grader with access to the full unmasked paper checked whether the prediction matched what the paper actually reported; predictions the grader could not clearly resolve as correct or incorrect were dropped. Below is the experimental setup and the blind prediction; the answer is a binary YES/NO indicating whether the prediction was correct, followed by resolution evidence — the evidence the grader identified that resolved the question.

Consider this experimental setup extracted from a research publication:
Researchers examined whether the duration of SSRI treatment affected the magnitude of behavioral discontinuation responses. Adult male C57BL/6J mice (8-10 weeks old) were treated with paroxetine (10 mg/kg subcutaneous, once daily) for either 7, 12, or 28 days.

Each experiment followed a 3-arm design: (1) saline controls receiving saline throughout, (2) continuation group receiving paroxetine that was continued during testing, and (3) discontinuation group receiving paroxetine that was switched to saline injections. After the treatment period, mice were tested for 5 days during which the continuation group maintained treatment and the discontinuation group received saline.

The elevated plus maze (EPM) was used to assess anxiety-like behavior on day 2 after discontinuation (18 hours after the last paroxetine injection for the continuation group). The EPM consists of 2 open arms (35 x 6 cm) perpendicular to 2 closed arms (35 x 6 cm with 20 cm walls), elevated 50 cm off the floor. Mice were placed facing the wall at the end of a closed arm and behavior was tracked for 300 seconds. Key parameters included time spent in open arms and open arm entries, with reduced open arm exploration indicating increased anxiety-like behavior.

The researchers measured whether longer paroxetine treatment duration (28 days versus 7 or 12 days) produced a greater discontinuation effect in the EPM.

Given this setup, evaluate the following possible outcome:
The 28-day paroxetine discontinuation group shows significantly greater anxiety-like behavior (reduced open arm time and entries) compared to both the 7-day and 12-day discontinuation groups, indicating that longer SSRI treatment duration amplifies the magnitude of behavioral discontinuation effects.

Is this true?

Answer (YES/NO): NO